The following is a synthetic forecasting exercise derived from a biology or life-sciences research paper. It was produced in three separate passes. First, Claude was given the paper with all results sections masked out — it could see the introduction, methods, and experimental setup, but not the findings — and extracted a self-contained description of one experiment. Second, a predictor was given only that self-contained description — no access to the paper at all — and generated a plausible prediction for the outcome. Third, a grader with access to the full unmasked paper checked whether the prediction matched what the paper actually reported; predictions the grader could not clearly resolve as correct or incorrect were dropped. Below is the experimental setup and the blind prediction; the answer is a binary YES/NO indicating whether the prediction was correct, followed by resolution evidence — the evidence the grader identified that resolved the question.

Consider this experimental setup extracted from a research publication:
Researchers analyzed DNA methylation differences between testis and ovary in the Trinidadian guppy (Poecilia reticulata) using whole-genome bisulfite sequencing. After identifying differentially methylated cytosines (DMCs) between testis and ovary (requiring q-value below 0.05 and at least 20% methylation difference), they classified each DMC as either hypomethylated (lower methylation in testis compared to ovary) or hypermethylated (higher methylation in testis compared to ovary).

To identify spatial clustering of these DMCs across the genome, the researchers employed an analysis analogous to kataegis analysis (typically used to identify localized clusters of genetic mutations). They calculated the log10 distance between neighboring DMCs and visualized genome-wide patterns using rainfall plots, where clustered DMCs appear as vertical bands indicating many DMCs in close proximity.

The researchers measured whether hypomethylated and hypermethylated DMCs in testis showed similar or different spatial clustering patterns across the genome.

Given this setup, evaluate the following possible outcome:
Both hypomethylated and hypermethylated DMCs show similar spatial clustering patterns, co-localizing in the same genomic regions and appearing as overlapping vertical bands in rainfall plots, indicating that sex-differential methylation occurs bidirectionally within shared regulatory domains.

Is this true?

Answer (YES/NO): NO